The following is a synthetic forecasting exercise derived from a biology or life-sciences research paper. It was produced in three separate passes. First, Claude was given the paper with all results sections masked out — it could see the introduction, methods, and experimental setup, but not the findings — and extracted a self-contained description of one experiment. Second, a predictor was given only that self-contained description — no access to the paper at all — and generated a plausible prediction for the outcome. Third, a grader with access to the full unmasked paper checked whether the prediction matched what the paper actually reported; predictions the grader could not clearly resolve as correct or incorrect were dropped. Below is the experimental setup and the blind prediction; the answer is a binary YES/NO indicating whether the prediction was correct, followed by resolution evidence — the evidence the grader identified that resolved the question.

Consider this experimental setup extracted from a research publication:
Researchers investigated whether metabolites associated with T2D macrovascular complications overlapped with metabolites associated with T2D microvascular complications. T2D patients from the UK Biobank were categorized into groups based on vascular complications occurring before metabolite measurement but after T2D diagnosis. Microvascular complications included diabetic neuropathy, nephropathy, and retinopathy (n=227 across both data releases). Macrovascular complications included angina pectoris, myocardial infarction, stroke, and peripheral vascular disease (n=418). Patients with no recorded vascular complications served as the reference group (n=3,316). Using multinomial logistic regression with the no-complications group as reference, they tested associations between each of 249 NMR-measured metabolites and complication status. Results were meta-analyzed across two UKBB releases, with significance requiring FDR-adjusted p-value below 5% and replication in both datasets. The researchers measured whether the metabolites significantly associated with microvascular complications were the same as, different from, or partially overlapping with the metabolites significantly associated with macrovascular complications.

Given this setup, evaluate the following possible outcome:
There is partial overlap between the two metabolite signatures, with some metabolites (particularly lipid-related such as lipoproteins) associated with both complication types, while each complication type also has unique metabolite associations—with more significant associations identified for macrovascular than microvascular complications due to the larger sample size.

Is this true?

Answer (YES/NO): NO